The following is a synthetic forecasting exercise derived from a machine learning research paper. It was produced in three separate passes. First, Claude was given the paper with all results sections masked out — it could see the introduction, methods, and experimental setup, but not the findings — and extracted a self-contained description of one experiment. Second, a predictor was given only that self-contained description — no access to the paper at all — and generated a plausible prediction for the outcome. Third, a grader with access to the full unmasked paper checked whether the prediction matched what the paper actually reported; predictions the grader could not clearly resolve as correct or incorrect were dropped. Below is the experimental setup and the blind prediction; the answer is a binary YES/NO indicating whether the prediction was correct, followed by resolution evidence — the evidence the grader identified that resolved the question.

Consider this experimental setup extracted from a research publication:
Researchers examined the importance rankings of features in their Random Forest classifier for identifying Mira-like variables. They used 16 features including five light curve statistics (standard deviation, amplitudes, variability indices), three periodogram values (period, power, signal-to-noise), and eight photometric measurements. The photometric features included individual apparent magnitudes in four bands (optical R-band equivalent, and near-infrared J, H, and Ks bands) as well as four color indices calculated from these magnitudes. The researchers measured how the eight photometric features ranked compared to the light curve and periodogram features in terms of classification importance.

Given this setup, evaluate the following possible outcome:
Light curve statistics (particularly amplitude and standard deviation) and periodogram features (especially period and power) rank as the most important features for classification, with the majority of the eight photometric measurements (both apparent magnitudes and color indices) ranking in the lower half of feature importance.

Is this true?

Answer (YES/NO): NO